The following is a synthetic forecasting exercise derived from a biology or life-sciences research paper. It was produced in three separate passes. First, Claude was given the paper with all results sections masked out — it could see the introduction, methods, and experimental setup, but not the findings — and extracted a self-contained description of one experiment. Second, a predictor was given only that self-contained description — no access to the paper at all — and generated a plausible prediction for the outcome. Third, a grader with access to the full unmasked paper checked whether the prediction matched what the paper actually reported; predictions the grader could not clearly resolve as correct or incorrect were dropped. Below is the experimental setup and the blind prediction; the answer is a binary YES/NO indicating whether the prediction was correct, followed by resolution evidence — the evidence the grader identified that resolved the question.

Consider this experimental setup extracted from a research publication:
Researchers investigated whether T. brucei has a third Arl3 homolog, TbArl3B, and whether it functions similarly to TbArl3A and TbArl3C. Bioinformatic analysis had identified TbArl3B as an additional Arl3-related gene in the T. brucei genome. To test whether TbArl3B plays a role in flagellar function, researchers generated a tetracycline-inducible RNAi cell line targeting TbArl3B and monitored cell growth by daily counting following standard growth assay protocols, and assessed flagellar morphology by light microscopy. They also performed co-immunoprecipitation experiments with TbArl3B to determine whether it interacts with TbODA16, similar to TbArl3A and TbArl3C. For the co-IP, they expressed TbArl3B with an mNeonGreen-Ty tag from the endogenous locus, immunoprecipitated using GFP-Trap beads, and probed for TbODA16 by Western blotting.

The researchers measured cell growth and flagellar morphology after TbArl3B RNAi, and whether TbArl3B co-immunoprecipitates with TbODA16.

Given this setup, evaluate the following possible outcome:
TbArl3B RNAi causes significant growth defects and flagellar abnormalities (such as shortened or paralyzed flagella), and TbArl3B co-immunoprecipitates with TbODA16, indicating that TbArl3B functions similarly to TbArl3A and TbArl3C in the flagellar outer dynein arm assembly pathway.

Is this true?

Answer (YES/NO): NO